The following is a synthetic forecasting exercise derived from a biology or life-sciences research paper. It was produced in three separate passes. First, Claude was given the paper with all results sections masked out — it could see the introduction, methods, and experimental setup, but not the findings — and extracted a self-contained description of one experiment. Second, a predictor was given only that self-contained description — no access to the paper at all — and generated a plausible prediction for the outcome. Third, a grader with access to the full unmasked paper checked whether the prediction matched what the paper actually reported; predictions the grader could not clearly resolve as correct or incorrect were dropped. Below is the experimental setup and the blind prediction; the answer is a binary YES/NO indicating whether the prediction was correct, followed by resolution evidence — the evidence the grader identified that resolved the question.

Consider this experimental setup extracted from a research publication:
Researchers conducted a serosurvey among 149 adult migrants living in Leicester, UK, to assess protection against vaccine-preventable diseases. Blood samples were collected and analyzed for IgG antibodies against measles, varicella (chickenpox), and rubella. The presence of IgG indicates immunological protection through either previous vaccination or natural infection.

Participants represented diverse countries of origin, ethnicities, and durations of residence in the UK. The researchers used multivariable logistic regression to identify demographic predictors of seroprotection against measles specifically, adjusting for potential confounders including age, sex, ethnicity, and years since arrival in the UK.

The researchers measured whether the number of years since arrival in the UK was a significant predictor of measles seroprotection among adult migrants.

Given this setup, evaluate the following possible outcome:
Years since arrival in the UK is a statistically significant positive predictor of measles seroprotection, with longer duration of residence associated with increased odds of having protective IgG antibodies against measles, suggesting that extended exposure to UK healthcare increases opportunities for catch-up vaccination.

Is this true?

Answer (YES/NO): NO